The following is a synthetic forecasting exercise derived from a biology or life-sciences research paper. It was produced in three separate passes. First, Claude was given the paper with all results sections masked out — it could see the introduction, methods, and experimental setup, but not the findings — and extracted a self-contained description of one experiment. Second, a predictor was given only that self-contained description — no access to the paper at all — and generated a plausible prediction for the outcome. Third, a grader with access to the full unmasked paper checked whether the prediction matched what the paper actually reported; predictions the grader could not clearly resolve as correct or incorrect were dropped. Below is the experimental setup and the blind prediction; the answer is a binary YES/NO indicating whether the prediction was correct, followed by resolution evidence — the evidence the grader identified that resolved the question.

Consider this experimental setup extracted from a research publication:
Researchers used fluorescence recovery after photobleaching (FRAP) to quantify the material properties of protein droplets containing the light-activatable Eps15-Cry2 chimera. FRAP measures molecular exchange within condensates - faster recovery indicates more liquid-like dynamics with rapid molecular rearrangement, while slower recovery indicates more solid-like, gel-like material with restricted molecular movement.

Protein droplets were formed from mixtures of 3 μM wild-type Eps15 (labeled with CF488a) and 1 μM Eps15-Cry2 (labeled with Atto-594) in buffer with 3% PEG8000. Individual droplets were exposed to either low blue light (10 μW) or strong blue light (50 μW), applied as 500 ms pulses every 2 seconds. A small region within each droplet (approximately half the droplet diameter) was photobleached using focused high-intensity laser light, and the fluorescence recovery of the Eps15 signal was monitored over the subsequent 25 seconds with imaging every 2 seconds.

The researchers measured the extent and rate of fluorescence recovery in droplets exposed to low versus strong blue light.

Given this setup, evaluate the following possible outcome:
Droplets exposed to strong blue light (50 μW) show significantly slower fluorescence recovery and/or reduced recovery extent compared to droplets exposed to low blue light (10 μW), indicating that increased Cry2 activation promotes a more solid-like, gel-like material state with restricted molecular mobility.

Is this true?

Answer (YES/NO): YES